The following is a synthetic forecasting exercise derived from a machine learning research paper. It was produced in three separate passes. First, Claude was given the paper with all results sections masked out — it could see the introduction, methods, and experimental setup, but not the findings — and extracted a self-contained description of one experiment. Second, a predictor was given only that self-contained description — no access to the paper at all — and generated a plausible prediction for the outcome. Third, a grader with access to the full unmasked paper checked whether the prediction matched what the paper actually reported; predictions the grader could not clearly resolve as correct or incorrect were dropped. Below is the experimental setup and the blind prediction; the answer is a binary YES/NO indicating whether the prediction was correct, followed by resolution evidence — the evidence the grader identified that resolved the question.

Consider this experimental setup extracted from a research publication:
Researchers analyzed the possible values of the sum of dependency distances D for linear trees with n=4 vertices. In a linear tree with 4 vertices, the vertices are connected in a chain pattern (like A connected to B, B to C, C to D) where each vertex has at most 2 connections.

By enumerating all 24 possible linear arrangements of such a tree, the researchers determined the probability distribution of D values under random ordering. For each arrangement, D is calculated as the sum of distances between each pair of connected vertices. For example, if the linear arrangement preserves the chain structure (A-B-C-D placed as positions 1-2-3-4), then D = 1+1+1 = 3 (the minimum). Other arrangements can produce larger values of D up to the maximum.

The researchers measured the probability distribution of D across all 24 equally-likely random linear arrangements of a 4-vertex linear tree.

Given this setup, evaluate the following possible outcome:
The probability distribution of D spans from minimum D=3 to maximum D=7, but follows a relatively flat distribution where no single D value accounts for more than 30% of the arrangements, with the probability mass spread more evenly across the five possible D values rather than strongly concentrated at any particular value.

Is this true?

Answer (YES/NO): NO